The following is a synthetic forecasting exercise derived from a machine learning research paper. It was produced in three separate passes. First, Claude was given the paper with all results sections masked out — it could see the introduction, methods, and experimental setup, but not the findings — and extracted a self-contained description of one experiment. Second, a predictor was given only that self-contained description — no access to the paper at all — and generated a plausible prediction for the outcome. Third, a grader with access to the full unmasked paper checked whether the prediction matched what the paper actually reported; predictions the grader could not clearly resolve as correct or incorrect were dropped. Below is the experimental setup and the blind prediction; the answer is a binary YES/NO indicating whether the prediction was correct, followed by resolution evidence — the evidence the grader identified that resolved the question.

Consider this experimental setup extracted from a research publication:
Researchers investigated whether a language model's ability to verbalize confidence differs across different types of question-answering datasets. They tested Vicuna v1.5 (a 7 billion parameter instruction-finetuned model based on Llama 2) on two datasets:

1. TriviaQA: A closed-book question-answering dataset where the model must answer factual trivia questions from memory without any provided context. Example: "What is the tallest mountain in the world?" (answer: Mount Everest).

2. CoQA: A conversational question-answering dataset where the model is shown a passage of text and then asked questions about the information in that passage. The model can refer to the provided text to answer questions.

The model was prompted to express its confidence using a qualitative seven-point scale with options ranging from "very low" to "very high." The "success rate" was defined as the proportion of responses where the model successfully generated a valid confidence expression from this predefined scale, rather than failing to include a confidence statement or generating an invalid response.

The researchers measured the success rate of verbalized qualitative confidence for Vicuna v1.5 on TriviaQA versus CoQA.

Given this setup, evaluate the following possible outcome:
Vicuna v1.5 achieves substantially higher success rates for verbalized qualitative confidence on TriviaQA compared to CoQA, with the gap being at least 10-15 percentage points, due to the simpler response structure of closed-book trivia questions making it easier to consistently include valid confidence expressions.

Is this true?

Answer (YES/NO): NO